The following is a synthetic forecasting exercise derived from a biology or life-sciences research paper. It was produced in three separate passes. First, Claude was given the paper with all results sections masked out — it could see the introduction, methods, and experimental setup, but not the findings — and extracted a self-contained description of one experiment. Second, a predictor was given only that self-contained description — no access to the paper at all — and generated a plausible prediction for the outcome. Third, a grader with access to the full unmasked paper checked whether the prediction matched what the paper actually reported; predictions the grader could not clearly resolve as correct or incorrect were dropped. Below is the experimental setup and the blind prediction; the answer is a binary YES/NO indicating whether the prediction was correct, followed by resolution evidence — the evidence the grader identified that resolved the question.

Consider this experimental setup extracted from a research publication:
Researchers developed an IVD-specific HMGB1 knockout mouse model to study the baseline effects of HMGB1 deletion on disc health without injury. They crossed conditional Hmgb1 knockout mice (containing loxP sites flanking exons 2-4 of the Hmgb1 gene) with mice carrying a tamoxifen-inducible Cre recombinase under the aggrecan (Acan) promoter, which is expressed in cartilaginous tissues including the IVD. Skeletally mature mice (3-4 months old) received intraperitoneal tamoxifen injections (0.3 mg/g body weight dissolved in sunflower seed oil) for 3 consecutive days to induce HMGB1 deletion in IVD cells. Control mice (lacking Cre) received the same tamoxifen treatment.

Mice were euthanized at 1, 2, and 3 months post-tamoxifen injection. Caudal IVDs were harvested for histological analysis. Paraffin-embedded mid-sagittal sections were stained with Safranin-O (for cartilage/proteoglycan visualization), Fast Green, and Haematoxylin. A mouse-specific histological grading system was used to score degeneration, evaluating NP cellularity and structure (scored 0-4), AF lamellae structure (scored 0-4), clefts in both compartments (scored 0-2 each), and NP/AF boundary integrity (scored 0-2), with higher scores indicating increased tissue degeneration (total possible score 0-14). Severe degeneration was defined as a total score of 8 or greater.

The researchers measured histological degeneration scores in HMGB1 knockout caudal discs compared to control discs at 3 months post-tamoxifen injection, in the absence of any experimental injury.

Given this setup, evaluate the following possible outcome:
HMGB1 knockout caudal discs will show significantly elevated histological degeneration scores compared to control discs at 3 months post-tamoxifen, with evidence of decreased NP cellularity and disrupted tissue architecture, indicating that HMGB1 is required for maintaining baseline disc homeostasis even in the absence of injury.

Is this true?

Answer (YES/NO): NO